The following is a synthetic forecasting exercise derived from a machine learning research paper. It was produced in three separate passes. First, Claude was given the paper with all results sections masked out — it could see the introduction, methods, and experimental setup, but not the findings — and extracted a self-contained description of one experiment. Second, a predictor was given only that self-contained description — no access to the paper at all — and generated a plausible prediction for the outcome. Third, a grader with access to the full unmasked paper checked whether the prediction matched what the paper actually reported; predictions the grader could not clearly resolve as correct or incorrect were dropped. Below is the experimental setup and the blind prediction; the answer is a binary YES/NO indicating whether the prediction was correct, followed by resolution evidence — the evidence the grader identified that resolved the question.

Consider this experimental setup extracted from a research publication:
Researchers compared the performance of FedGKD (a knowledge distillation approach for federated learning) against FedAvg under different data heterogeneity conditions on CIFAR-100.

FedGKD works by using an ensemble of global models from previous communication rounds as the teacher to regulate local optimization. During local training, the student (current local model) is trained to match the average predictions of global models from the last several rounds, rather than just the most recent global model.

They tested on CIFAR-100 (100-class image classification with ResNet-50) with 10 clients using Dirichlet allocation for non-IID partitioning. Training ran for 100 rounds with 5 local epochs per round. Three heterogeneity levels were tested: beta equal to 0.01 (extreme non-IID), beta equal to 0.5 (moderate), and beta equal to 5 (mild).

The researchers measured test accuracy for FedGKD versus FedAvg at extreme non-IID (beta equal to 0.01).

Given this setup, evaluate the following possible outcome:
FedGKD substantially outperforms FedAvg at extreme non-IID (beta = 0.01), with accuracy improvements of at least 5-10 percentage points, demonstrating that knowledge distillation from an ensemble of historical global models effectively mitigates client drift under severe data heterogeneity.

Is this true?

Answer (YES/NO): NO